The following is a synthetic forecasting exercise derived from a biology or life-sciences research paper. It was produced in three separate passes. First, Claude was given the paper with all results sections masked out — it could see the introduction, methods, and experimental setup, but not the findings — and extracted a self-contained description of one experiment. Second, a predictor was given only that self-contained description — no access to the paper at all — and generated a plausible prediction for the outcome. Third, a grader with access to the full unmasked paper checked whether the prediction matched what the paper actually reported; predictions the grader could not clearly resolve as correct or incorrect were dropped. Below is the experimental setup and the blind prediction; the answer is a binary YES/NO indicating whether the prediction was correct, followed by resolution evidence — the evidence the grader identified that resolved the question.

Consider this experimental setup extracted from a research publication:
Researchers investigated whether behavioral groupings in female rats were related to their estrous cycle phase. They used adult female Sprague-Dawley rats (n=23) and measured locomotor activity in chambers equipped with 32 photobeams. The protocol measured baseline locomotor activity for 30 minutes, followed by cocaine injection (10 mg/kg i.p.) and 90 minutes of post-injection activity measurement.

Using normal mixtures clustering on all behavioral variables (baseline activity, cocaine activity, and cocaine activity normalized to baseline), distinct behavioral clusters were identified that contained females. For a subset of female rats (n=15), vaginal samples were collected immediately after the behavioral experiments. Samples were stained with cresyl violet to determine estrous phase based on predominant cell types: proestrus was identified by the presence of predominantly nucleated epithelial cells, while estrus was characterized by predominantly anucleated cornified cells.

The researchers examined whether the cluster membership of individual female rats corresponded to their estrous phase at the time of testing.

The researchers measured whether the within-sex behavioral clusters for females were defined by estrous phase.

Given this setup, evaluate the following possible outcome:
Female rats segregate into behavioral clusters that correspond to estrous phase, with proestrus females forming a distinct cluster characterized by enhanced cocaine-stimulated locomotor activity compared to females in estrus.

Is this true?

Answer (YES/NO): NO